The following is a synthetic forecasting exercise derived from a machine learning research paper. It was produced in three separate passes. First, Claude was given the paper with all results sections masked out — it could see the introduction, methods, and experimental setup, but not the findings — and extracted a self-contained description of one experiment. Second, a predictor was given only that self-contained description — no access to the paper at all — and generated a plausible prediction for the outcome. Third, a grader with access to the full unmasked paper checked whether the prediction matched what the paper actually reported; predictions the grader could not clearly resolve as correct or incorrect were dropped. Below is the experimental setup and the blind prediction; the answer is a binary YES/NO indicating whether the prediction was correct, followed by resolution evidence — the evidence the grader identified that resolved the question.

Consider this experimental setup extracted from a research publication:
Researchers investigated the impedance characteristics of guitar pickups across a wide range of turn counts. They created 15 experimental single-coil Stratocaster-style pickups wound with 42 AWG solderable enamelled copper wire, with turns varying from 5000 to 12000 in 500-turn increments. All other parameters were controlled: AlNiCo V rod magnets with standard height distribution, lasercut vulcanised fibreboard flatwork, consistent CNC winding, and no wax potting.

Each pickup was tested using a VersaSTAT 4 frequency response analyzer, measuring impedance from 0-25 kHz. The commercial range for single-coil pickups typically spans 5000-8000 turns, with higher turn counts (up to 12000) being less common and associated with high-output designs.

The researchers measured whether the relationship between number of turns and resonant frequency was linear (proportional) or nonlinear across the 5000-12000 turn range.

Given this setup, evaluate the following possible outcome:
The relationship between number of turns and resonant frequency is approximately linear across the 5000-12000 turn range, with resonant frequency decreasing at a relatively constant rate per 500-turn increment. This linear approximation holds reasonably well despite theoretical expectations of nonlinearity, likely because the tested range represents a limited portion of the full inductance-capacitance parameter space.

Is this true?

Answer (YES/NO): NO